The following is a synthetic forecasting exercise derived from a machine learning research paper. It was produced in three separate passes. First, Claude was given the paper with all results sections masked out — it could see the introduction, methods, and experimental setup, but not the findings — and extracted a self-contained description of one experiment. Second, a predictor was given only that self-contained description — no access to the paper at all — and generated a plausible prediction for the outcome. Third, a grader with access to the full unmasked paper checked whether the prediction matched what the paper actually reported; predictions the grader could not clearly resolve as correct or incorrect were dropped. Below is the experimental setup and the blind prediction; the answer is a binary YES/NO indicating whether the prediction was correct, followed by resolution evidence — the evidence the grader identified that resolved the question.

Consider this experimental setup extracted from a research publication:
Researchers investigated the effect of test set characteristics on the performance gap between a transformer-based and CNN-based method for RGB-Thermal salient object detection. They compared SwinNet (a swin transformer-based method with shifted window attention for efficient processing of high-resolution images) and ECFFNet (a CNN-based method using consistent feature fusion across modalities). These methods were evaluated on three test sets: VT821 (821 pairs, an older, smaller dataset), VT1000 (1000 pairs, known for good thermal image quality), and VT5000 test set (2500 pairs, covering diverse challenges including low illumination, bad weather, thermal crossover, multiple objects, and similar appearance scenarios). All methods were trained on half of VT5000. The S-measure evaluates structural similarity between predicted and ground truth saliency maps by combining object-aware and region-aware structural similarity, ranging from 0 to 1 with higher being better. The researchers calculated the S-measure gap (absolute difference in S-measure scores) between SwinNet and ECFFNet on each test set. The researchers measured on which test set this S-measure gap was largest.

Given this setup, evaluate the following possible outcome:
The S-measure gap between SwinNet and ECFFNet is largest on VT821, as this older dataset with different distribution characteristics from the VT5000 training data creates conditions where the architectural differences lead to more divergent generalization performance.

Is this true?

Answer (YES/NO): NO